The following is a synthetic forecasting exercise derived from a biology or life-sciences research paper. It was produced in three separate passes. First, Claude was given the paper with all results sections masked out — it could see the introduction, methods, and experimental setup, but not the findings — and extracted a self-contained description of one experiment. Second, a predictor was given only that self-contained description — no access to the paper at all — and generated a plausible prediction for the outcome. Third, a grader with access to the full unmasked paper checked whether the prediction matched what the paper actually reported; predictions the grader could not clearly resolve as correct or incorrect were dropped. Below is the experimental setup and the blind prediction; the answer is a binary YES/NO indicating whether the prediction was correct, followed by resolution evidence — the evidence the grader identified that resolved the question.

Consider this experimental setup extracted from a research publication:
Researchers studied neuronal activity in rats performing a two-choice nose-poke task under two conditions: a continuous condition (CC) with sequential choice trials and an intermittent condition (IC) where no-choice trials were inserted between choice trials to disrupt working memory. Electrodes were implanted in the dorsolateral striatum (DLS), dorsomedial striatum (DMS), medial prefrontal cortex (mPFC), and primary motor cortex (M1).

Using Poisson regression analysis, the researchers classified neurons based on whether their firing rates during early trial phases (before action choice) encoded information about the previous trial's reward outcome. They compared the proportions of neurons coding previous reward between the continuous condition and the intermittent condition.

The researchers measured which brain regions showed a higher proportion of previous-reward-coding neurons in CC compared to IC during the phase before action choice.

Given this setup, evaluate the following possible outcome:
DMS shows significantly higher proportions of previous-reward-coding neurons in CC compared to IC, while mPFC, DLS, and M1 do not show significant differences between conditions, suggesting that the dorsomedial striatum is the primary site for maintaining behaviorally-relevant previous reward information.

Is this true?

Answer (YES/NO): NO